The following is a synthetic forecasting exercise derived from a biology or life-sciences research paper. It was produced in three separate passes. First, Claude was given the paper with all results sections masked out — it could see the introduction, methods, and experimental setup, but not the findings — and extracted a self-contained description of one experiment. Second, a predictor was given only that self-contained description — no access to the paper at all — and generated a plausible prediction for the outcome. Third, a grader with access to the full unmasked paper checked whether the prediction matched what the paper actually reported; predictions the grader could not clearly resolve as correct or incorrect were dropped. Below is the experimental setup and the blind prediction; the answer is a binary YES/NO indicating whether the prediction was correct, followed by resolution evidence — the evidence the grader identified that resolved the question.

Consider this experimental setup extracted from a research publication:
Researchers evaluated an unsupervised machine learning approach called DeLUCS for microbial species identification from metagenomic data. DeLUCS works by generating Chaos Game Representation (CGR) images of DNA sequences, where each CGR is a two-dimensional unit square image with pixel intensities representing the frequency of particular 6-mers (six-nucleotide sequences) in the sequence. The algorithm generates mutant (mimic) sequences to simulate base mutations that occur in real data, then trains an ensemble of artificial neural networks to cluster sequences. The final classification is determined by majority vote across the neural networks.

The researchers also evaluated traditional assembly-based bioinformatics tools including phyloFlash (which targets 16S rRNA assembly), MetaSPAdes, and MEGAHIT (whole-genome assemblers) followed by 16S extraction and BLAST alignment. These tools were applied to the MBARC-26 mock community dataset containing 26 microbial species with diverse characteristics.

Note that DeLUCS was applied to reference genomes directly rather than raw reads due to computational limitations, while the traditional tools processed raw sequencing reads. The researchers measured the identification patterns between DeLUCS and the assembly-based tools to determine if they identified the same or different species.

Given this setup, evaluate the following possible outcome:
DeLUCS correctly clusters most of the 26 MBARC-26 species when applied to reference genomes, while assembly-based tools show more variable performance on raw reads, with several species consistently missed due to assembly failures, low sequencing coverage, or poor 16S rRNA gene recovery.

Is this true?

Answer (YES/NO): YES